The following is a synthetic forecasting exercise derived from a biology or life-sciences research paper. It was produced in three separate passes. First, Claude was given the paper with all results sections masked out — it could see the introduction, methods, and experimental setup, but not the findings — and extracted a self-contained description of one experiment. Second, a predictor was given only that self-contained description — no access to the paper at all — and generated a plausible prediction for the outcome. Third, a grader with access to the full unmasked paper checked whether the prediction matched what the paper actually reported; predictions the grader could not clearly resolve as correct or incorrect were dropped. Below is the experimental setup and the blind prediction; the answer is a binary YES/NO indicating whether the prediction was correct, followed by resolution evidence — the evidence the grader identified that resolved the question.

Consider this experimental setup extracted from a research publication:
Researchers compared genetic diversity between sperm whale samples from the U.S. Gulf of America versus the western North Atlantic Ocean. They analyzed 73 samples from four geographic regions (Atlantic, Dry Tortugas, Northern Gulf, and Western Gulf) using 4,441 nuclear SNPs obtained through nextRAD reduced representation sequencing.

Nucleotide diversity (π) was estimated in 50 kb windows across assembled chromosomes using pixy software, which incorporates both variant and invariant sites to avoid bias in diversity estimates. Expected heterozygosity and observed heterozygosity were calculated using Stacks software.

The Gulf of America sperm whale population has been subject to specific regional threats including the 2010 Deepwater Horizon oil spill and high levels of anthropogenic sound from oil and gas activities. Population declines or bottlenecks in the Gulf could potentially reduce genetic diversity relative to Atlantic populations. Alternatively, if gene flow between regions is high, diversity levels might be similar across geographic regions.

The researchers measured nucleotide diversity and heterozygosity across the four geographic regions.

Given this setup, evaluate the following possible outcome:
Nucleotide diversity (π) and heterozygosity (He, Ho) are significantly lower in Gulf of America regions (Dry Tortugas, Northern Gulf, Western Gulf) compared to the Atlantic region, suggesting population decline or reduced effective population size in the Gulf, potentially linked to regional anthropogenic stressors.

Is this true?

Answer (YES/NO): NO